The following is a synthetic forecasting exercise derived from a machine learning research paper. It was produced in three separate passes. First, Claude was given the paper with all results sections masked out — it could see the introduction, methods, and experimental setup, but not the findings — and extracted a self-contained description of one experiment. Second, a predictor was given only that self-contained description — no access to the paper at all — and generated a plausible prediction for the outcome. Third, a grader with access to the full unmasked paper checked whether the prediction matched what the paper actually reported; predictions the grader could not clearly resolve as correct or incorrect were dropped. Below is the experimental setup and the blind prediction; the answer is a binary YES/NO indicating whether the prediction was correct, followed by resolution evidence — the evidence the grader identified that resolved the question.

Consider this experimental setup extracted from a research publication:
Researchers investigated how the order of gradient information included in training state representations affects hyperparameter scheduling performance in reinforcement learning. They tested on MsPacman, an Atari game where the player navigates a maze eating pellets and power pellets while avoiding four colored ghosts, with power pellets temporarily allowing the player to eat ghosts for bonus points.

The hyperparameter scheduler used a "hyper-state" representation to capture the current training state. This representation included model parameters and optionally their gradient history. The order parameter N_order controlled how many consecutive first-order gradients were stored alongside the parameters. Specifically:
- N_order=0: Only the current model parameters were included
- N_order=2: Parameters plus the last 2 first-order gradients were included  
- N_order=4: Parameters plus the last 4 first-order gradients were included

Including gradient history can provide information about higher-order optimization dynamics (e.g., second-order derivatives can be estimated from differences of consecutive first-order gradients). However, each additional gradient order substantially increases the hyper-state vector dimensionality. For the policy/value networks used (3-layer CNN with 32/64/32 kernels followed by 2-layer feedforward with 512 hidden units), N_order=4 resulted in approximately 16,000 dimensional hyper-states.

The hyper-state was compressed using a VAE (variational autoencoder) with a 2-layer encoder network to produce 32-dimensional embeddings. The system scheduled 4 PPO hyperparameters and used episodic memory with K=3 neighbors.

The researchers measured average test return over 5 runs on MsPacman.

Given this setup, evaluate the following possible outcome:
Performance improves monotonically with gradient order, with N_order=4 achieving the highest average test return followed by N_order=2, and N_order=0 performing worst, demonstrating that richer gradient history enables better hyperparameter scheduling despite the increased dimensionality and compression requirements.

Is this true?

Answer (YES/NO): NO